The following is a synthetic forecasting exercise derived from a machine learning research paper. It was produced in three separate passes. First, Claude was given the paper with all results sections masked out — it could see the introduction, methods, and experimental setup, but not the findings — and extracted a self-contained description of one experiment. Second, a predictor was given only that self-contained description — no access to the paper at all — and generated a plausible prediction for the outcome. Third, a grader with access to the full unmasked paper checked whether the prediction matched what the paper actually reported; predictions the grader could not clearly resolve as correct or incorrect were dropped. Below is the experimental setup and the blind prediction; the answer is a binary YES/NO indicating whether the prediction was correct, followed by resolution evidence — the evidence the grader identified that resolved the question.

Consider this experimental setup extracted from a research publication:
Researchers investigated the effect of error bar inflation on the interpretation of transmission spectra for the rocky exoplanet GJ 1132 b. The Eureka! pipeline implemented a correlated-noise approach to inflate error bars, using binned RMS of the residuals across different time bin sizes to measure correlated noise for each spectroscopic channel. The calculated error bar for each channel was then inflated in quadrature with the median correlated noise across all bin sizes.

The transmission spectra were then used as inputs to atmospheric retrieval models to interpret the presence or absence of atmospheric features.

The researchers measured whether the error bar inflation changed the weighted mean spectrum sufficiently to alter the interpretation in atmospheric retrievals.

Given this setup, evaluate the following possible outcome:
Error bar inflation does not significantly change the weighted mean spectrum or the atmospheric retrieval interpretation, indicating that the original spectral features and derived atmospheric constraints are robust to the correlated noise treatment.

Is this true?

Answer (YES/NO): NO